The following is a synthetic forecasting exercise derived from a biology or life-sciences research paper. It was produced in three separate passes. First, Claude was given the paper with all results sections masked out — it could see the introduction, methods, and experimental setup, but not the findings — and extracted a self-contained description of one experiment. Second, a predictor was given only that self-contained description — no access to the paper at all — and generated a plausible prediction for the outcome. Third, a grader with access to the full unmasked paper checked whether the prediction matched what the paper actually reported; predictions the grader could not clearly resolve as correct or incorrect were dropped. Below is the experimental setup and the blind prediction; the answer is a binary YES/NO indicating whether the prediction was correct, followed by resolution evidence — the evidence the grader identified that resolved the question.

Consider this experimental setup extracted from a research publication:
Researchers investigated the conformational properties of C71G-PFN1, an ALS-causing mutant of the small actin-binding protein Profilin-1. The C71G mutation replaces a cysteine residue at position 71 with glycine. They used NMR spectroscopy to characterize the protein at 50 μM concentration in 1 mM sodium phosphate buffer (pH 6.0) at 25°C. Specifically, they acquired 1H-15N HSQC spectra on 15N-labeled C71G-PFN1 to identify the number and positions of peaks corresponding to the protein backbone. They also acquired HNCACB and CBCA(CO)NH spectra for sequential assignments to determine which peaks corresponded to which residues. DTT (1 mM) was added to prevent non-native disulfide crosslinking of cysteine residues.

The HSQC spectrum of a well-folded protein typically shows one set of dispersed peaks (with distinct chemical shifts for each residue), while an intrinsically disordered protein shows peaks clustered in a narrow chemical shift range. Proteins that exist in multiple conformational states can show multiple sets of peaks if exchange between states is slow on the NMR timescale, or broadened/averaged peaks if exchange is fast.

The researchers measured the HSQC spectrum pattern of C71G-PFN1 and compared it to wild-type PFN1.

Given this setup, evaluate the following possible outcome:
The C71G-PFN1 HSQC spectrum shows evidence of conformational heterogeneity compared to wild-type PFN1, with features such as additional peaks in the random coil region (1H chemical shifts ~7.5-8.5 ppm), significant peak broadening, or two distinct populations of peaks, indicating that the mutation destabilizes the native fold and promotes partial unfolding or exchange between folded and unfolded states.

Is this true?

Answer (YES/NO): YES